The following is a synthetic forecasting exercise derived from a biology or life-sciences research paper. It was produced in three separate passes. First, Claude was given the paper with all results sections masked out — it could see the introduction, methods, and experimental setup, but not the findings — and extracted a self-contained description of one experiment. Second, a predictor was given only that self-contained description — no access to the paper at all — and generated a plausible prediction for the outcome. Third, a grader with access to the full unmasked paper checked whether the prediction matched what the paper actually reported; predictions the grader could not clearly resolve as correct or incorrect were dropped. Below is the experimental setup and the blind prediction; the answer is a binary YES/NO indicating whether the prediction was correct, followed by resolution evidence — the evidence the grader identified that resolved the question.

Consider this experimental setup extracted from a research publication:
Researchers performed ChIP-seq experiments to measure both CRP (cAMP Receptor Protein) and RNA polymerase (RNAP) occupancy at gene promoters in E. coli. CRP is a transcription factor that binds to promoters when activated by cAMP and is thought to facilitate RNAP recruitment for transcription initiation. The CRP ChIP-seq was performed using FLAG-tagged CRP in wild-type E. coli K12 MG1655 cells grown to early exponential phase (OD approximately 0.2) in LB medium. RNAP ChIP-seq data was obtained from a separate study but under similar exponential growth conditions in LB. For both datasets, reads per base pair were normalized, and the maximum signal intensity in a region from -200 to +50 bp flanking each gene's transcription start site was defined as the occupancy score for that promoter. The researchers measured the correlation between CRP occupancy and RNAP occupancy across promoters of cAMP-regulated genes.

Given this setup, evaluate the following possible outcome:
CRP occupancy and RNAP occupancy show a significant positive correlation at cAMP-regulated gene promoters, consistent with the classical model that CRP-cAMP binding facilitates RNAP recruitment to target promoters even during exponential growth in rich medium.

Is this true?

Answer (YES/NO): YES